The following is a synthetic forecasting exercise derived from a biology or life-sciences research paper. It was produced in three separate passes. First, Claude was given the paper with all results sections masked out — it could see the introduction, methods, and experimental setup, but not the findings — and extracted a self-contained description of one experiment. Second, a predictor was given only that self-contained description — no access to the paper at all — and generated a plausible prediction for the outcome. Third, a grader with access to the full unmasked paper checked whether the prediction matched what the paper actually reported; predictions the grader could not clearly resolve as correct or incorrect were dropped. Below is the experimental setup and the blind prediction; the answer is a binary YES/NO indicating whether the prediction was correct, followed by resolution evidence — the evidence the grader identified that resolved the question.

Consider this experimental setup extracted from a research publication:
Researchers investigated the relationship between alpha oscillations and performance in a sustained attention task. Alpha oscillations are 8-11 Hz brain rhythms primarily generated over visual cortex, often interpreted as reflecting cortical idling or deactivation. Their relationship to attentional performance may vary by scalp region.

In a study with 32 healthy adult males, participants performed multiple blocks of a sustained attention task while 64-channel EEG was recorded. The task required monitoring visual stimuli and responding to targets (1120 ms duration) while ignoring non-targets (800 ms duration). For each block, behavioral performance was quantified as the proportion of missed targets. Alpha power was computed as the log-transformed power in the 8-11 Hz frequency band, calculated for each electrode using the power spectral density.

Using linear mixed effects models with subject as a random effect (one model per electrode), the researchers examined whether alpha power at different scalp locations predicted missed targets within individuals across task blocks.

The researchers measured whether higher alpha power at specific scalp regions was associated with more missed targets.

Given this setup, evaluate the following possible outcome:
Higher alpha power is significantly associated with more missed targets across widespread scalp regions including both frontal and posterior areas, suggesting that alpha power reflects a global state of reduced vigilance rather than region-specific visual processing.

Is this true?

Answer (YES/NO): YES